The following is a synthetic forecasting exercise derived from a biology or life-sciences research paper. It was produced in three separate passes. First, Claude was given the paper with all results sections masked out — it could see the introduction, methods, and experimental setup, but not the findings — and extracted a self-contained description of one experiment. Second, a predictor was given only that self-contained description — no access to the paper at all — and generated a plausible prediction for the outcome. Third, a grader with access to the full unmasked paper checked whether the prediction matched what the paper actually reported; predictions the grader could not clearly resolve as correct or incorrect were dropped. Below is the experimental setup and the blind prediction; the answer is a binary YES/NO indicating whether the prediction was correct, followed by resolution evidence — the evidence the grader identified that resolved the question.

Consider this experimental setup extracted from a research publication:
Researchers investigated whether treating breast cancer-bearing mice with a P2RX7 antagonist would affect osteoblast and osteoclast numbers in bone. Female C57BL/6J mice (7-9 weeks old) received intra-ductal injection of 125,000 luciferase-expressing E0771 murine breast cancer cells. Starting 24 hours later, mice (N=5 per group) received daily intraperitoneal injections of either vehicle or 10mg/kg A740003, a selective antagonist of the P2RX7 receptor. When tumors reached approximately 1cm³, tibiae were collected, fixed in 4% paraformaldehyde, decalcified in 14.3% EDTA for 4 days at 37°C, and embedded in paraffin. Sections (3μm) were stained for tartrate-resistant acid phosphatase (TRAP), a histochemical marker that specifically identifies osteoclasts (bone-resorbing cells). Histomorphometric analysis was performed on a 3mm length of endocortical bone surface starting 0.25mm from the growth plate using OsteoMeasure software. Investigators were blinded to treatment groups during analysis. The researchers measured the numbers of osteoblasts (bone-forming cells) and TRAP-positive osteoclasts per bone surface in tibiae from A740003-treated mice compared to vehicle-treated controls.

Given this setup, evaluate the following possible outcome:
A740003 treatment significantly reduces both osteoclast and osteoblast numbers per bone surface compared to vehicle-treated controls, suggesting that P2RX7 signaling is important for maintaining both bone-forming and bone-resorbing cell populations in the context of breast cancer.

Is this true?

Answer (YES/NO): NO